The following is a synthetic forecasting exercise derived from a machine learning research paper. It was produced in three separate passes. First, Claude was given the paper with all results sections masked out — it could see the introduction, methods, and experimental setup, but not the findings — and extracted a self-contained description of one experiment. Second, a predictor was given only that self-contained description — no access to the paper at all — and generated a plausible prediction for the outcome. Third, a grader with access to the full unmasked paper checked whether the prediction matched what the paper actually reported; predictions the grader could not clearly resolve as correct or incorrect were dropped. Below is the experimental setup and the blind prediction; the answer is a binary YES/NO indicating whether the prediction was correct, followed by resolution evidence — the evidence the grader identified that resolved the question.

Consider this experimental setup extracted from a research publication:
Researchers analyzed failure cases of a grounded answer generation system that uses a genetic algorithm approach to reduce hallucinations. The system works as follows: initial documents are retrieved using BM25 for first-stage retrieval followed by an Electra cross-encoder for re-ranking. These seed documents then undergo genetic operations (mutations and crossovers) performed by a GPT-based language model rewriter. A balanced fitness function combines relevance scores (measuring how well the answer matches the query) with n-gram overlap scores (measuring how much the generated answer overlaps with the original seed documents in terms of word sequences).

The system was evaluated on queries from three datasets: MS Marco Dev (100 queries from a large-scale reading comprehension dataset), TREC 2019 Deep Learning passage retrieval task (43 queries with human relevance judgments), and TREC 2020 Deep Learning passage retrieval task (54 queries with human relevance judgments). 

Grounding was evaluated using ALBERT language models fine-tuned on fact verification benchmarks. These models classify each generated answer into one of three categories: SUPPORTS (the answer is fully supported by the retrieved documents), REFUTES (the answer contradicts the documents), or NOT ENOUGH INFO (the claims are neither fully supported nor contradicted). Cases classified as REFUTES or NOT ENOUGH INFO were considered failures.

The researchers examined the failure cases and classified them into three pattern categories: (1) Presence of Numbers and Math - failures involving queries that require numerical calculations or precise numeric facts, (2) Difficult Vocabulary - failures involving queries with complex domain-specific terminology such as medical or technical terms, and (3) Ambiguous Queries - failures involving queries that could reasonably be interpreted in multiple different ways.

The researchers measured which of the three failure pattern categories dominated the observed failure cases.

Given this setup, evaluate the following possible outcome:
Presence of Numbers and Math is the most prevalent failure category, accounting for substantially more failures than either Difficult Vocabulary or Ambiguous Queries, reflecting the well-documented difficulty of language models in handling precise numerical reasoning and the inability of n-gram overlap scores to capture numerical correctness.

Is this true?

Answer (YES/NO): NO